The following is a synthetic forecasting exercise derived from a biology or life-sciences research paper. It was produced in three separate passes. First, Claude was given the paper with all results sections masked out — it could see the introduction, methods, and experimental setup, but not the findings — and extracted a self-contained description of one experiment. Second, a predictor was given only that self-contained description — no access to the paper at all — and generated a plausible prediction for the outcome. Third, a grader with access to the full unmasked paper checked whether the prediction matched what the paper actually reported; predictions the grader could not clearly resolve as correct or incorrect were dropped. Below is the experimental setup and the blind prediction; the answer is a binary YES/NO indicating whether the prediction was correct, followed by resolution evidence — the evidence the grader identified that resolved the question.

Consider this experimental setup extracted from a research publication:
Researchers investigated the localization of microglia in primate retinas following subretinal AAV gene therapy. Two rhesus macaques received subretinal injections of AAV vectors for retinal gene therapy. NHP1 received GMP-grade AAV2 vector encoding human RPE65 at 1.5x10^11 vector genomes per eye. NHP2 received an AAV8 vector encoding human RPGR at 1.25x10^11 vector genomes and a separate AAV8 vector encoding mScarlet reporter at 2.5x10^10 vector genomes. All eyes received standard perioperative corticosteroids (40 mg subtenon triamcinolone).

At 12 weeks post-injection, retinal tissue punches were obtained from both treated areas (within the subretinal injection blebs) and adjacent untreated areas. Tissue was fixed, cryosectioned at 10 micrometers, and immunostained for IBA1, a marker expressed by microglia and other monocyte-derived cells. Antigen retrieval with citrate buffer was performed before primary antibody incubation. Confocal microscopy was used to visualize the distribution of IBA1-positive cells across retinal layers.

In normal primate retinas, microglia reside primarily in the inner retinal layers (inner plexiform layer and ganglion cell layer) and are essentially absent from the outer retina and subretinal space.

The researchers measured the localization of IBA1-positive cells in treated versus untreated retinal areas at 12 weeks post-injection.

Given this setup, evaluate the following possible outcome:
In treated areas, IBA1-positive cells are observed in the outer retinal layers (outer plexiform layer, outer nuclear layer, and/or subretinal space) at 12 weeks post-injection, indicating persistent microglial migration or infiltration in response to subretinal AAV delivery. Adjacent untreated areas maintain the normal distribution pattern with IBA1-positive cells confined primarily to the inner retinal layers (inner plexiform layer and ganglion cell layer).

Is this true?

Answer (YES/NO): YES